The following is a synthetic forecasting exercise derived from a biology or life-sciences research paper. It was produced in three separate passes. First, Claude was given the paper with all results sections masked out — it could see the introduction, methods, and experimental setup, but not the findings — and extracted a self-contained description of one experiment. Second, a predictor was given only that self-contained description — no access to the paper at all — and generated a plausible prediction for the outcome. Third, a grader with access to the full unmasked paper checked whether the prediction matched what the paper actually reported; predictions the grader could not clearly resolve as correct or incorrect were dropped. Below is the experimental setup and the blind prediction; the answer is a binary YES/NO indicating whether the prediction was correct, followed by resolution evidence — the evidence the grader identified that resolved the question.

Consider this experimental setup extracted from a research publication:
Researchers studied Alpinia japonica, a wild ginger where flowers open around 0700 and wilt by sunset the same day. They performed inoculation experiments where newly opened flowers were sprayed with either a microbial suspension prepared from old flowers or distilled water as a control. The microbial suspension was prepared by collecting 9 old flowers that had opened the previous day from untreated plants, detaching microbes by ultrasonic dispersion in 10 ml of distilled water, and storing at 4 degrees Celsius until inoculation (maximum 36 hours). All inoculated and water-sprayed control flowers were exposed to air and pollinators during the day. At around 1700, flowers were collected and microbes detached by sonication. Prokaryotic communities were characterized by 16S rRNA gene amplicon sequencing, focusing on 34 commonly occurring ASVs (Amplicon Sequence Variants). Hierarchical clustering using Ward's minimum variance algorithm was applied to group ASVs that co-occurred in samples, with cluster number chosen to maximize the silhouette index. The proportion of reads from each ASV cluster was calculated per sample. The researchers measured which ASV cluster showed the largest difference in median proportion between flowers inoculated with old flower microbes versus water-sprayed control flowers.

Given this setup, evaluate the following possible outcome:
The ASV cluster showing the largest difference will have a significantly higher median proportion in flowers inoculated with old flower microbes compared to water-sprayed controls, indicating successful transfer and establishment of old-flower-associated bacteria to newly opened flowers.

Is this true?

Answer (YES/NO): YES